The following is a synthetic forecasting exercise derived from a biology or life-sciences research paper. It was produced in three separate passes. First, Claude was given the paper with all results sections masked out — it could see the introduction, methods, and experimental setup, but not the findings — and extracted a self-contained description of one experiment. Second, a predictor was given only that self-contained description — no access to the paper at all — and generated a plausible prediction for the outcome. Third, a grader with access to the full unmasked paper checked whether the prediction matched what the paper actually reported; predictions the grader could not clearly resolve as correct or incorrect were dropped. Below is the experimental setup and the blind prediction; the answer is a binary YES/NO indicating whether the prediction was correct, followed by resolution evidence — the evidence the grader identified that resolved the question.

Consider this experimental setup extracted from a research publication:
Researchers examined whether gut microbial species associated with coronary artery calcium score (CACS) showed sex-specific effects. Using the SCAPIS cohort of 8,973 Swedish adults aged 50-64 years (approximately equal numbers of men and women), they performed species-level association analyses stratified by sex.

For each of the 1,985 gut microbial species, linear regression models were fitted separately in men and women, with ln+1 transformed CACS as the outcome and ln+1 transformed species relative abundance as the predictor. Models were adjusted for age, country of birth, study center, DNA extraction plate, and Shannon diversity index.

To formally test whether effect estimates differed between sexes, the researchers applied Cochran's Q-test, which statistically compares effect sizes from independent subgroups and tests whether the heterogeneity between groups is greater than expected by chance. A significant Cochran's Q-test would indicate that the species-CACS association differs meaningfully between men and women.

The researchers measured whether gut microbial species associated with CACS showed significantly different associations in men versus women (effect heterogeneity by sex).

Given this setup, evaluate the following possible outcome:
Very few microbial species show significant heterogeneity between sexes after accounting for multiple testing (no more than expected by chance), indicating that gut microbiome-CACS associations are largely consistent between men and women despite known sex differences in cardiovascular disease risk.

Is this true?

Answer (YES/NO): NO